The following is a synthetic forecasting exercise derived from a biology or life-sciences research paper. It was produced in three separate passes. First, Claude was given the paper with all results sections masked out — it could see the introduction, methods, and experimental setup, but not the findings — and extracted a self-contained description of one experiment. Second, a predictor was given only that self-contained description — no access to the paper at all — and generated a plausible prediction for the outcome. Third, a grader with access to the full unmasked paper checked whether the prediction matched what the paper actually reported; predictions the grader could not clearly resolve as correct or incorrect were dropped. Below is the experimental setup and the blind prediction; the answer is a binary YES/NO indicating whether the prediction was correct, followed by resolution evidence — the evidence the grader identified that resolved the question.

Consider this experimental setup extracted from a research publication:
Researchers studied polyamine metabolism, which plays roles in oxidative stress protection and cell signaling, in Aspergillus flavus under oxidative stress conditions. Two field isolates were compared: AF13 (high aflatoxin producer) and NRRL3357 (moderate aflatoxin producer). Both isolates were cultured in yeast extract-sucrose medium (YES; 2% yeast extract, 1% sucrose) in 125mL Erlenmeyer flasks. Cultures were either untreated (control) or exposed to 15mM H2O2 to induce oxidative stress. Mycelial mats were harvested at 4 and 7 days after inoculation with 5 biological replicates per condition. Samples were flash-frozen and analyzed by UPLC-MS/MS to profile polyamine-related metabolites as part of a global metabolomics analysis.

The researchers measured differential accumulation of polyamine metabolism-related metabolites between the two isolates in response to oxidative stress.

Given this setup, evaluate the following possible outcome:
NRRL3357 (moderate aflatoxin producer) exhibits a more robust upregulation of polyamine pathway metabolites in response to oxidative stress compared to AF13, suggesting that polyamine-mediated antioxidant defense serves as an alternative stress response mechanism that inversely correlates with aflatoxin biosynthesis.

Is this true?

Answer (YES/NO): YES